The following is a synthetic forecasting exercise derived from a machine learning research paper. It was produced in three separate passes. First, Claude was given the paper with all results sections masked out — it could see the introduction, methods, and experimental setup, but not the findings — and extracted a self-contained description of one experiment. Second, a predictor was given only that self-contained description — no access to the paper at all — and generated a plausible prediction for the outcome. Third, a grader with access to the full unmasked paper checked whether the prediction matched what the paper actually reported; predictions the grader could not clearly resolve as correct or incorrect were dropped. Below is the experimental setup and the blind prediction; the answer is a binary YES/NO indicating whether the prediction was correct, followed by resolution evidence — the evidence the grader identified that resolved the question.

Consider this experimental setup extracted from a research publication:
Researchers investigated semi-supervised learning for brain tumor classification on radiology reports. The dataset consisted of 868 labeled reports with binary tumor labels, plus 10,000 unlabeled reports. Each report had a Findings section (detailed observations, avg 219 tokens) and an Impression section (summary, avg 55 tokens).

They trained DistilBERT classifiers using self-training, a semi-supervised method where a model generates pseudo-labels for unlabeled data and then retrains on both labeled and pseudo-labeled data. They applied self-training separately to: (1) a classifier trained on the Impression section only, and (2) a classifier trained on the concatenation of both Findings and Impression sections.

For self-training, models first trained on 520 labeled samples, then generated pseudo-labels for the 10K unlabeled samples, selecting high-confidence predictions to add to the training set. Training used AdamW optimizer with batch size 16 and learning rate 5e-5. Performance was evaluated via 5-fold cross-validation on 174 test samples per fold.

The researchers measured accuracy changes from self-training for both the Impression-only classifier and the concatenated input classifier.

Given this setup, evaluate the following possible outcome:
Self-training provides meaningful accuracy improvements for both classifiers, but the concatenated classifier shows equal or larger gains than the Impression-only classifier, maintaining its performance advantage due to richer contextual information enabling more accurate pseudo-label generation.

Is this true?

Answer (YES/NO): NO